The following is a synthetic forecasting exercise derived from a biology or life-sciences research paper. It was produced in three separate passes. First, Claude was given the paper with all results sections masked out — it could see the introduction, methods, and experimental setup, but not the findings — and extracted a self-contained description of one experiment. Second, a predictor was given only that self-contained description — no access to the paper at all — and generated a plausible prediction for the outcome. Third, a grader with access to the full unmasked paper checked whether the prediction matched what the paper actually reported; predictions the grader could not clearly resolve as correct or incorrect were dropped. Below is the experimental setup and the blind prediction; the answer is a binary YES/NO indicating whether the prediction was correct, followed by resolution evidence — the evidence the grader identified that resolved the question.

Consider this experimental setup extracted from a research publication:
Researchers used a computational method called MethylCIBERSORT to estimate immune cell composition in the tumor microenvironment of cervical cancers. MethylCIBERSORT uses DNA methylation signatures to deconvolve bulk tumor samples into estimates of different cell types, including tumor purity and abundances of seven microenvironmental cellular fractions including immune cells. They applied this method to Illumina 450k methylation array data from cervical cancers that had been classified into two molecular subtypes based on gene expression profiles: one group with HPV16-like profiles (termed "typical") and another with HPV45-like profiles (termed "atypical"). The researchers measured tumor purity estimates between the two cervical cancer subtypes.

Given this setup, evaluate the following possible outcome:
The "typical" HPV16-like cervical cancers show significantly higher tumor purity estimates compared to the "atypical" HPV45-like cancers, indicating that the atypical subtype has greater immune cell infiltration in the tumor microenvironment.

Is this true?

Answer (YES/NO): YES